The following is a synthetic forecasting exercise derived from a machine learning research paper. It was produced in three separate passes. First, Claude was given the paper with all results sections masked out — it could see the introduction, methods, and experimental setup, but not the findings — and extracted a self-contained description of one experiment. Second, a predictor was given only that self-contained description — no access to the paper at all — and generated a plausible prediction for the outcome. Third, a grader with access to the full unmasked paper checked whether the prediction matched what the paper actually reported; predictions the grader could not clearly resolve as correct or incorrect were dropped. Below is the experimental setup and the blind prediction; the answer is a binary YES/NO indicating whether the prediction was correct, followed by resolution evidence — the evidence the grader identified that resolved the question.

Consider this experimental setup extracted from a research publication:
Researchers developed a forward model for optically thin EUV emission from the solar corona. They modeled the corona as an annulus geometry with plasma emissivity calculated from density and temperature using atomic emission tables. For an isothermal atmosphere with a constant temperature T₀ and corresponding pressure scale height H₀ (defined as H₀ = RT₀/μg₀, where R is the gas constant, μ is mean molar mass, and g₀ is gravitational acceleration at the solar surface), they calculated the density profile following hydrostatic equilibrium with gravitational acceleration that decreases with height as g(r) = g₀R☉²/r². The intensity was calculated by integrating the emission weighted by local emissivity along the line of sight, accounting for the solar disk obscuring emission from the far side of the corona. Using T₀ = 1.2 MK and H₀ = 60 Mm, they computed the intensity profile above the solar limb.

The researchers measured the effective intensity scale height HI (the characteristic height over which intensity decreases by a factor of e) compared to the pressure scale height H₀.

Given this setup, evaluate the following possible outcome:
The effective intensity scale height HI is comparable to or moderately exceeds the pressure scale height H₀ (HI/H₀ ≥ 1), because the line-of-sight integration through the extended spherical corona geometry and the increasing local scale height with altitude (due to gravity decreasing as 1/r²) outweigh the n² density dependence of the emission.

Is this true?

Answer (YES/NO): NO